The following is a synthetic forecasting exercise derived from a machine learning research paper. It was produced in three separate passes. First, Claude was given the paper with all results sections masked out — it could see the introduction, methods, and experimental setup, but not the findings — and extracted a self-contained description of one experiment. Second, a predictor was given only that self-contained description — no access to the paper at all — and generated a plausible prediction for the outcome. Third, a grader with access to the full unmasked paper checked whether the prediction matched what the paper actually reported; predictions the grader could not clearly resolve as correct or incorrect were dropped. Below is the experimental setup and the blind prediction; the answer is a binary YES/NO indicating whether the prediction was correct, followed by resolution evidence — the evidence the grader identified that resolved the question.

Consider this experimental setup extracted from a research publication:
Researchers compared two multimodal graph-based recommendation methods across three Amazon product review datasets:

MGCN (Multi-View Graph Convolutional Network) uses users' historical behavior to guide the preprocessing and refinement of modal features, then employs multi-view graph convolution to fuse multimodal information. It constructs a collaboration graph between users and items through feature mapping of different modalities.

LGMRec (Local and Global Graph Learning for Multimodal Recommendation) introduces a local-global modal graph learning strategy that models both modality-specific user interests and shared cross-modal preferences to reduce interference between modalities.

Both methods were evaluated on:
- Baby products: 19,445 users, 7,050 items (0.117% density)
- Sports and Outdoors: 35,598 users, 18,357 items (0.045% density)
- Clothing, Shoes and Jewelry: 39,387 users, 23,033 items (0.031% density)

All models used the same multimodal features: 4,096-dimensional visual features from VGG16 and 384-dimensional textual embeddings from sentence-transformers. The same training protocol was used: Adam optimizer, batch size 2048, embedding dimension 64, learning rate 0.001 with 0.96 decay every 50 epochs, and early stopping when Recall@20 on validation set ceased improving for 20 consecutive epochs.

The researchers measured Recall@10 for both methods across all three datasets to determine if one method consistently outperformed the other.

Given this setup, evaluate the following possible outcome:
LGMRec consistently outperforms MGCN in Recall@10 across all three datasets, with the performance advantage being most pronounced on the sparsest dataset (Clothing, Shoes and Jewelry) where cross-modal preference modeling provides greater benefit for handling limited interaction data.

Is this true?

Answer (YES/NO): NO